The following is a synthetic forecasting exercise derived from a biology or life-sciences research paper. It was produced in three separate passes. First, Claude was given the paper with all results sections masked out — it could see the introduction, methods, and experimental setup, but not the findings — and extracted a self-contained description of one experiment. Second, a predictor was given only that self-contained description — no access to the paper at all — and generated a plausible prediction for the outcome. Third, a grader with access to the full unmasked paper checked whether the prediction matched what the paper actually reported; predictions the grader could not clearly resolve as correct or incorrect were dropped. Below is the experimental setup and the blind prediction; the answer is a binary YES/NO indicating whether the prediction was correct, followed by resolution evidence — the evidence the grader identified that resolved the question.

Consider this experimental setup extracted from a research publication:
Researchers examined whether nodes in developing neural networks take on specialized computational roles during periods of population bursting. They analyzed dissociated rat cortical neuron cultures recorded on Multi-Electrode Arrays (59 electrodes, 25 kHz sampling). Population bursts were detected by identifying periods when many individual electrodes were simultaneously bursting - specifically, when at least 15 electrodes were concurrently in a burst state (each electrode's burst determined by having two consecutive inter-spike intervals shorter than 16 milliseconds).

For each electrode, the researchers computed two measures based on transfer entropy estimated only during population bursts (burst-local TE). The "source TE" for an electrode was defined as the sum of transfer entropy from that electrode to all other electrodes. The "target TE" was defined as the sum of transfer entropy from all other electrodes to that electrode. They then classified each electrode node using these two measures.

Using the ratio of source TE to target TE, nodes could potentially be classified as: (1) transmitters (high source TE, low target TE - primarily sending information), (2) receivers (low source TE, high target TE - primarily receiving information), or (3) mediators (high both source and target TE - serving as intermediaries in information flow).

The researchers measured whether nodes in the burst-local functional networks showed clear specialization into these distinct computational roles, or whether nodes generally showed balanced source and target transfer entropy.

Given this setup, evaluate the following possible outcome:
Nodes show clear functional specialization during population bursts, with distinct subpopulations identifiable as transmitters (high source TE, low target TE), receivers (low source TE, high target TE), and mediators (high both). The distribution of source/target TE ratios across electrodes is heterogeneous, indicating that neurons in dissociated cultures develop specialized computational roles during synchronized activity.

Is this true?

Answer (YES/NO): YES